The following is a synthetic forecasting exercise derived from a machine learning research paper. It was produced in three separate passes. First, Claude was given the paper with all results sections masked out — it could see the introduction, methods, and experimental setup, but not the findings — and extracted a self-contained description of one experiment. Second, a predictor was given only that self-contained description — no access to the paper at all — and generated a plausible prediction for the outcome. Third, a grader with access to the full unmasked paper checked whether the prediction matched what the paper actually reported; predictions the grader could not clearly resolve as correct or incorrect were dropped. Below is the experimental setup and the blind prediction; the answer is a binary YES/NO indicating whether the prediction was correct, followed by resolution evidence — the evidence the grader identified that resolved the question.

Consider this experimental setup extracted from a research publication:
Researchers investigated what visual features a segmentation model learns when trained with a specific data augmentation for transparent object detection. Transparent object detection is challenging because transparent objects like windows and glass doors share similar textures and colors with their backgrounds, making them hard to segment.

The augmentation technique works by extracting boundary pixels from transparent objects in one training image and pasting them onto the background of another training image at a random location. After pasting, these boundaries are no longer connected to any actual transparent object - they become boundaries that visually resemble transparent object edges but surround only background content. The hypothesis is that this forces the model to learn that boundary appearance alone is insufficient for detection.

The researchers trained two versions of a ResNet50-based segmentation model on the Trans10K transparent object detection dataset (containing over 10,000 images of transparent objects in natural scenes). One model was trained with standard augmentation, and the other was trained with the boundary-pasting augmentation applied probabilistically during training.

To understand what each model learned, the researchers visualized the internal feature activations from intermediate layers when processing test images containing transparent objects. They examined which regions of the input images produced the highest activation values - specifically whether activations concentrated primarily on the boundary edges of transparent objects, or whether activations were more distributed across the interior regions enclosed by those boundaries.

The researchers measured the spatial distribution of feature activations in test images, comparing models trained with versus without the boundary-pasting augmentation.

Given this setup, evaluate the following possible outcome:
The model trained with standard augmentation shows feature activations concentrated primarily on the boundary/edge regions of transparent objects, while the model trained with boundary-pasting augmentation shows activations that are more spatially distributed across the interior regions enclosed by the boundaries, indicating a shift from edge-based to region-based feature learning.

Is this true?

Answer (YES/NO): YES